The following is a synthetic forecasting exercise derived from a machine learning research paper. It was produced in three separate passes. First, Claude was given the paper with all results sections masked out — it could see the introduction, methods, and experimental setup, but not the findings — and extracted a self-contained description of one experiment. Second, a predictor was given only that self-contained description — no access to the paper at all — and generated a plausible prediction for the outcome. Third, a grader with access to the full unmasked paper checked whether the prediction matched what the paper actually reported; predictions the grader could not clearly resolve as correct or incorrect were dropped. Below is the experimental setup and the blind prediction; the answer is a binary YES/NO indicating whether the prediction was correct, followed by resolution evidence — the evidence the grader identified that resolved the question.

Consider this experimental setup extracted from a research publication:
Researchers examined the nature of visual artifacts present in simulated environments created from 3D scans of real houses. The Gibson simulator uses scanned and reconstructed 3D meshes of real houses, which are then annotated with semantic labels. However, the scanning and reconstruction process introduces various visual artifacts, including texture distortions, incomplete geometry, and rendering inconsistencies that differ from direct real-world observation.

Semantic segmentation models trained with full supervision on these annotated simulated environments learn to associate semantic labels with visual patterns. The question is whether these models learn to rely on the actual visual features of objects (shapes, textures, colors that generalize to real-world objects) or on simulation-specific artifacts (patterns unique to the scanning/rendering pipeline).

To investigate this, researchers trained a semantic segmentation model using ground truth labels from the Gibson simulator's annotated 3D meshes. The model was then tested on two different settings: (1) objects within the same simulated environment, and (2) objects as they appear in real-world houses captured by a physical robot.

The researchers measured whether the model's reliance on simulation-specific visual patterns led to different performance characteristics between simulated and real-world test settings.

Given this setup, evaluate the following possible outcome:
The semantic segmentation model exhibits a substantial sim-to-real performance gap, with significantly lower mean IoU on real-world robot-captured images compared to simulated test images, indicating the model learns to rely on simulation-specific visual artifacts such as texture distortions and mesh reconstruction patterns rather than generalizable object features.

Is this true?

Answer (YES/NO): NO